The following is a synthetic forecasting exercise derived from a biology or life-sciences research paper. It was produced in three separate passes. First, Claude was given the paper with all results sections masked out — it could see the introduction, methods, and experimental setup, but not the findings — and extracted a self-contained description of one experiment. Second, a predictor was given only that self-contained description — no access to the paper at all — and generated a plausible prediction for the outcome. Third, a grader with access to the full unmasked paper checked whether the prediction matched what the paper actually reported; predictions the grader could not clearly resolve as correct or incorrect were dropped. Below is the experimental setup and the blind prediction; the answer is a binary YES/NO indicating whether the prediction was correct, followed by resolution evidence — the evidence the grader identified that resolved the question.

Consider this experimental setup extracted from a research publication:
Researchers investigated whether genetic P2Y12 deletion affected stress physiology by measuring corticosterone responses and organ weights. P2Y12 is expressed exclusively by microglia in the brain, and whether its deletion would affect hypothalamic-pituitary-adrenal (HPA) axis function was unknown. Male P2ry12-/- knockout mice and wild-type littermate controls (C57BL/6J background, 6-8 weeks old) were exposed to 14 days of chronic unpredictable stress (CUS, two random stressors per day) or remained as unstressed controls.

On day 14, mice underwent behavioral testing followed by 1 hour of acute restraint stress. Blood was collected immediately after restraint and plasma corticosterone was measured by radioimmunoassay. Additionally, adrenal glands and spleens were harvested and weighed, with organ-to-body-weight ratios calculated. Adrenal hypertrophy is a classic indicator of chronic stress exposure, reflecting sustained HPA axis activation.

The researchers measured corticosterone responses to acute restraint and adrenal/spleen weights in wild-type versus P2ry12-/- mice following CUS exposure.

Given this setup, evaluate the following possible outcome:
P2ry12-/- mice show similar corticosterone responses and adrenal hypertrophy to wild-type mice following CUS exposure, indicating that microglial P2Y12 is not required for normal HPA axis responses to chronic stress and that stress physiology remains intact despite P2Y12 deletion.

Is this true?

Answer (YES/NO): NO